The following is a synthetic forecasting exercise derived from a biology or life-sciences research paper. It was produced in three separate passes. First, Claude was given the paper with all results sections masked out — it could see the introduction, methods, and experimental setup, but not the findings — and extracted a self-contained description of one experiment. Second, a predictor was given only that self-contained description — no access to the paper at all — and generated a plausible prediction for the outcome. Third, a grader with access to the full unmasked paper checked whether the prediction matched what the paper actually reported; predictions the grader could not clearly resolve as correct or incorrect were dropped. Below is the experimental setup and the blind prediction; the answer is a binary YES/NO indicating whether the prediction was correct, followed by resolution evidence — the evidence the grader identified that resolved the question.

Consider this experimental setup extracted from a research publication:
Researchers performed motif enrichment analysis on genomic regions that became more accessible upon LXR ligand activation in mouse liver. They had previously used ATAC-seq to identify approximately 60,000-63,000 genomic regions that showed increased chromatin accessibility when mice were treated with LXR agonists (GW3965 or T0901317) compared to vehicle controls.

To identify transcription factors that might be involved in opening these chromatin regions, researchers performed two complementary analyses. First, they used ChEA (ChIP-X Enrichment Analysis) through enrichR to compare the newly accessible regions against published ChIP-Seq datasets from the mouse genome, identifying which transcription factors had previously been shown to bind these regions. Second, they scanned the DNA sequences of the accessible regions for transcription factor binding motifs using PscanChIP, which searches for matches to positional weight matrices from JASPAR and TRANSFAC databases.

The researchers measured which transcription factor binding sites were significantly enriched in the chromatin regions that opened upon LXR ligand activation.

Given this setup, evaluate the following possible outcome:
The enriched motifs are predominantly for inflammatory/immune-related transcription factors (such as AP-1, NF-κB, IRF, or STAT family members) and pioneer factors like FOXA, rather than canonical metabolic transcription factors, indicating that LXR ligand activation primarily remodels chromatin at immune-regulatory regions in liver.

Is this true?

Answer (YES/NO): NO